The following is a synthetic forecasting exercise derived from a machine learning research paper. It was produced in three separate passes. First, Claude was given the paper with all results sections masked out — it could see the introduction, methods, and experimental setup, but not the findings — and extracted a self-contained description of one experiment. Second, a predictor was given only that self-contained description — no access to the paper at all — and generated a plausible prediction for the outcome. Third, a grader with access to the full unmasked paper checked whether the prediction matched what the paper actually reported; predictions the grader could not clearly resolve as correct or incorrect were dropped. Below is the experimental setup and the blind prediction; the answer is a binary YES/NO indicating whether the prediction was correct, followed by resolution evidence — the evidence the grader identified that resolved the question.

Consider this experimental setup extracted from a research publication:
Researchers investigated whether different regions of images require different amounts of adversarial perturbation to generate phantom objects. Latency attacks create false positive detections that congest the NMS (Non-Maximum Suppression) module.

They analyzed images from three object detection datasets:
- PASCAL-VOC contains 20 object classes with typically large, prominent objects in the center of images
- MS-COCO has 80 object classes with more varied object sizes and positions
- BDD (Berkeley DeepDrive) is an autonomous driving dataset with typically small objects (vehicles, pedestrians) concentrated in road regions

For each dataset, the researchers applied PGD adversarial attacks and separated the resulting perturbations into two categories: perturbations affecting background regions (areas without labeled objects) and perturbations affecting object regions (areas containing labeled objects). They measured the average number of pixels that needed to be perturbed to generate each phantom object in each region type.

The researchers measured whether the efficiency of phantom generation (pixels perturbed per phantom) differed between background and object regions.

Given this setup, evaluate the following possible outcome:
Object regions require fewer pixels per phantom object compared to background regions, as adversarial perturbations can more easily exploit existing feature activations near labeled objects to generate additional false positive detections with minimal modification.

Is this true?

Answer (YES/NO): NO